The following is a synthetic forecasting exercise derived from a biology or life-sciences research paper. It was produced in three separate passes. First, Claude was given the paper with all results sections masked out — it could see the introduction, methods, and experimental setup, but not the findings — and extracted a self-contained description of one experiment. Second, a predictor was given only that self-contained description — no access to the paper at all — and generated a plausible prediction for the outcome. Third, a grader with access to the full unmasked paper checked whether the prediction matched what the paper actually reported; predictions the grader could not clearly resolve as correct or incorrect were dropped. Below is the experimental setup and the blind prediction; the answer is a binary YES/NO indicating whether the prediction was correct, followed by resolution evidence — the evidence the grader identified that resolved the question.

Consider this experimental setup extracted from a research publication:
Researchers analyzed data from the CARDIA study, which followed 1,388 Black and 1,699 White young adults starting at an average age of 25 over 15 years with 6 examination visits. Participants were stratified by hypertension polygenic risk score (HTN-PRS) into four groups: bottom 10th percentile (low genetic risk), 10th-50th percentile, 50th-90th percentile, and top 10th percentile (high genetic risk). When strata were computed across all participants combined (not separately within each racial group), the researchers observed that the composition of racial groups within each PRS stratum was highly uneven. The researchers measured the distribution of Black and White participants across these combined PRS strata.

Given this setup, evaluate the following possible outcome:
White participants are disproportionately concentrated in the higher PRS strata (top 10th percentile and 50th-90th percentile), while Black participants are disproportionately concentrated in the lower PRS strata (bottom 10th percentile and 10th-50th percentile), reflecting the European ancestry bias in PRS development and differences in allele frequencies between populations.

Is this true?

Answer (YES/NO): NO